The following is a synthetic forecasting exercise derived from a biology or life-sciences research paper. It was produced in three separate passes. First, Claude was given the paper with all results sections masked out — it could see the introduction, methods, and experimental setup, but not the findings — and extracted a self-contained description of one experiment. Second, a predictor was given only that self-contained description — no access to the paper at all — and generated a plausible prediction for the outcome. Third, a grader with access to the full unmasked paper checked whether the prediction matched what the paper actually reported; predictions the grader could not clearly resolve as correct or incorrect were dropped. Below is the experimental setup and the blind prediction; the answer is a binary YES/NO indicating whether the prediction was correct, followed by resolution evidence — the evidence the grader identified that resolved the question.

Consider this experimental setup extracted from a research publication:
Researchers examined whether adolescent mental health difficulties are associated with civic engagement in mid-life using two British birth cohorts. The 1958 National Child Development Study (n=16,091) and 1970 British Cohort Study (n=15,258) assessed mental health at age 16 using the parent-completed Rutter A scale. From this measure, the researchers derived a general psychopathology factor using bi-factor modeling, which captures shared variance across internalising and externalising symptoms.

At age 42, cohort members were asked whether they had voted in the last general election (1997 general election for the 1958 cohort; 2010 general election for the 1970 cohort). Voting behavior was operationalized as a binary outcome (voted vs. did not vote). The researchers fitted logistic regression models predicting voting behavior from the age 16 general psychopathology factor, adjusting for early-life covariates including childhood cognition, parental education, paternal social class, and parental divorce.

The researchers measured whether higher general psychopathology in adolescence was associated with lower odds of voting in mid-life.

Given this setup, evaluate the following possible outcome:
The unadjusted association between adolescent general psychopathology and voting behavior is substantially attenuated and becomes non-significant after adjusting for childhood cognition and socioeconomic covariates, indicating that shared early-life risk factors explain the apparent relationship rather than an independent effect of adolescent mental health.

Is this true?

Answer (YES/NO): NO